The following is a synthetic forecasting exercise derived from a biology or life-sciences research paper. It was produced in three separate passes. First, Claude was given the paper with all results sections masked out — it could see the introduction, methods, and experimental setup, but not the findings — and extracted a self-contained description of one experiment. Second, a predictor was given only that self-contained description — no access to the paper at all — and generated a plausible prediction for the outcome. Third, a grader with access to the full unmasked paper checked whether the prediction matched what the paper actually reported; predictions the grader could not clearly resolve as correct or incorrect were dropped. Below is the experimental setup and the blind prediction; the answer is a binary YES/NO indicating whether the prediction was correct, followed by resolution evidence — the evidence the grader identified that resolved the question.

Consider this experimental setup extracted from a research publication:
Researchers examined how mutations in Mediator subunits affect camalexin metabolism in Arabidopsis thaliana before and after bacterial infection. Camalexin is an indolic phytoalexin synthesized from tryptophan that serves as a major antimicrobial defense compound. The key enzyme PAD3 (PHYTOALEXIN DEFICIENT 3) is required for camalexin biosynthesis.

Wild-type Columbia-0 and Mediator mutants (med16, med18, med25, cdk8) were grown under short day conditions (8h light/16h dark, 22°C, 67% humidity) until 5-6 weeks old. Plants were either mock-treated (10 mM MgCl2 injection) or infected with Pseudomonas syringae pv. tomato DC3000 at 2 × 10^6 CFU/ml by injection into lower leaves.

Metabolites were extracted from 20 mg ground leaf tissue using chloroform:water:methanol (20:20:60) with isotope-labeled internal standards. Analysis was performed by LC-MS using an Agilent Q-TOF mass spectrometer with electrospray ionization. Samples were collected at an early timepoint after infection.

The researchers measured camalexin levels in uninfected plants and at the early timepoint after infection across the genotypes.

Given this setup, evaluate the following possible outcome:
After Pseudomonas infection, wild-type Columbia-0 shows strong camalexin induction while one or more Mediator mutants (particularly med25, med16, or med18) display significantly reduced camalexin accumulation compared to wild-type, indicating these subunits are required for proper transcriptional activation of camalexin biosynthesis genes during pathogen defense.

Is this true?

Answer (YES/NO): NO